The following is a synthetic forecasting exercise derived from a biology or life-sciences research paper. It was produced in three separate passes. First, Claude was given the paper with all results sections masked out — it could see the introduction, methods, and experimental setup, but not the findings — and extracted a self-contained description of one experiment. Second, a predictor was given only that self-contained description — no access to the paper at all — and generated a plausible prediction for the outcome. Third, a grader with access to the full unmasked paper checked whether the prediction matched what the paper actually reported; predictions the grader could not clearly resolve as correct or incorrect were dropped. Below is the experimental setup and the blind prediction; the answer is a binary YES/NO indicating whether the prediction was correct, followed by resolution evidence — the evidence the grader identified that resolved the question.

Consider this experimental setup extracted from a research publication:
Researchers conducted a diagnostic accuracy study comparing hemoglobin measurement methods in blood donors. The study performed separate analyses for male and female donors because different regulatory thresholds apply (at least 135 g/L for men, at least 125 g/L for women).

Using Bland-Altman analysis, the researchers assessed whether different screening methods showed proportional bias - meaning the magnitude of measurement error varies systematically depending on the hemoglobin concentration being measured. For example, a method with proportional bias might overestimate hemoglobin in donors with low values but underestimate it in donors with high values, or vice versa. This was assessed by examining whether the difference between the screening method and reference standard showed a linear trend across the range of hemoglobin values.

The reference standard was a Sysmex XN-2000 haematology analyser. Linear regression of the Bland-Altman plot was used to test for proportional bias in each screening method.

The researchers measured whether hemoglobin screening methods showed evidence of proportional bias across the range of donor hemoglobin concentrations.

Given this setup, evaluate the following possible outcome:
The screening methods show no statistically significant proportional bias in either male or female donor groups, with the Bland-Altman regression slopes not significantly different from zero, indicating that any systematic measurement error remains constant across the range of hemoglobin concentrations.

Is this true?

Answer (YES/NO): NO